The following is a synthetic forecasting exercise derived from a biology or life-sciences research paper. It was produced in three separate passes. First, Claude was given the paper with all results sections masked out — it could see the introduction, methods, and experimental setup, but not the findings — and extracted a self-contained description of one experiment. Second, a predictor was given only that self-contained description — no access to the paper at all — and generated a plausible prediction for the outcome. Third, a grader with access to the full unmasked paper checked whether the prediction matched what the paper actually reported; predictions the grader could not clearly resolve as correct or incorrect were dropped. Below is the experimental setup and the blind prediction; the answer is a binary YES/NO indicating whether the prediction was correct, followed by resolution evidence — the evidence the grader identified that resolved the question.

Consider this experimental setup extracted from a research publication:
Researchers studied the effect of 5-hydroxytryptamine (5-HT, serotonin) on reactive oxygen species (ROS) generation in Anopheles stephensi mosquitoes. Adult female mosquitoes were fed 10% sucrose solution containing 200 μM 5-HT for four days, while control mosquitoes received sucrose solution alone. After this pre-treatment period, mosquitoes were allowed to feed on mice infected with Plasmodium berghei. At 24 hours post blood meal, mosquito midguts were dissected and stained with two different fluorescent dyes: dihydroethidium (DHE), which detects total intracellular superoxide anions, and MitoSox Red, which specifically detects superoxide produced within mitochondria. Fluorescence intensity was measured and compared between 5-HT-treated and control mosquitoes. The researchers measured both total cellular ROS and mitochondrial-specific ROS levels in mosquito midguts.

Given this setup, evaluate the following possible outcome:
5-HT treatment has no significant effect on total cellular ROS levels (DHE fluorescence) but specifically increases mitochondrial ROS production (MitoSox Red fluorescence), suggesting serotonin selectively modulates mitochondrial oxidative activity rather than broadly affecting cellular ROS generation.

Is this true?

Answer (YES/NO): NO